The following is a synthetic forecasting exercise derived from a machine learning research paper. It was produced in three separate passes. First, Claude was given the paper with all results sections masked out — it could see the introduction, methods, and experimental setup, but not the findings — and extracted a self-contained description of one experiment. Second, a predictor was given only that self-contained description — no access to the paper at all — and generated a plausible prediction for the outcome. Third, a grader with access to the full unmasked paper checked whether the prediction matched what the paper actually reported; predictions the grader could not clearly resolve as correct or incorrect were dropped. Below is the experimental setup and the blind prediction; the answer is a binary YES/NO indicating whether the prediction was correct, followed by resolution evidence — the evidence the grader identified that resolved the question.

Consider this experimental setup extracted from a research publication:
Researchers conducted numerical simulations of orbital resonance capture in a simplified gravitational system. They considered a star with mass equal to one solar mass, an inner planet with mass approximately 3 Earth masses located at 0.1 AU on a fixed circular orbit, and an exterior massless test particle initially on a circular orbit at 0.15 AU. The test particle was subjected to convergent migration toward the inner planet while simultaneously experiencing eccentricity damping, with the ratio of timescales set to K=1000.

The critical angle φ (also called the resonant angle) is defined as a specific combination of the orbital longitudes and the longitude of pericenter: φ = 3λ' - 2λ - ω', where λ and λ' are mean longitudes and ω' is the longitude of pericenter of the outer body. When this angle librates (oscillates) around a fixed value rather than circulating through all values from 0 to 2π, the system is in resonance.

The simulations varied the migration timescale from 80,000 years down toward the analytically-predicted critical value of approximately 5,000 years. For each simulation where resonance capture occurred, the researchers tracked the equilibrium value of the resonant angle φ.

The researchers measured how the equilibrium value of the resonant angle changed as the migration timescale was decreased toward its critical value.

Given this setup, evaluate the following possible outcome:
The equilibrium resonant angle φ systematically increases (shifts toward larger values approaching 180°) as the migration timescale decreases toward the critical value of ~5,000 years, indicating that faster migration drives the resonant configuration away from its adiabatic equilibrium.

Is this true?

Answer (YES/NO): NO